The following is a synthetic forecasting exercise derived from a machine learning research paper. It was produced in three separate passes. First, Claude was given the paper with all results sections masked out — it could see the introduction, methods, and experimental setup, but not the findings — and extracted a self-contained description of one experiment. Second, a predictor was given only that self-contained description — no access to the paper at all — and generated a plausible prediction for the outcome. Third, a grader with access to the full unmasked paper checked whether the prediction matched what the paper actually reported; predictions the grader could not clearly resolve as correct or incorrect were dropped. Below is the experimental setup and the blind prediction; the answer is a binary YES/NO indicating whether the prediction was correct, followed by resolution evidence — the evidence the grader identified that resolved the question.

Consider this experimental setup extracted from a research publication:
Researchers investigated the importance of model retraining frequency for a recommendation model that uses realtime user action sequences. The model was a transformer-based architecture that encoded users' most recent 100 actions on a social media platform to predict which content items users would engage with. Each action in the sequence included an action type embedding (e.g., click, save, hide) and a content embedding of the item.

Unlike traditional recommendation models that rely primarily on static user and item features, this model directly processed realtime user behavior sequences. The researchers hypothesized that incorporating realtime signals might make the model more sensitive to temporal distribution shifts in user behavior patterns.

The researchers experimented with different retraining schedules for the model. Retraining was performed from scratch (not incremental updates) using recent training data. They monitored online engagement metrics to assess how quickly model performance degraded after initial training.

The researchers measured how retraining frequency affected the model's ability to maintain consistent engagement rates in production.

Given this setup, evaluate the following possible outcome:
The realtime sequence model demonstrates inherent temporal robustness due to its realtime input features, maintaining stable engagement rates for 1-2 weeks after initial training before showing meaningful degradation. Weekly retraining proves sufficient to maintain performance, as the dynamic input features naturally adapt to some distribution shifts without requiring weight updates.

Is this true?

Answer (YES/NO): NO